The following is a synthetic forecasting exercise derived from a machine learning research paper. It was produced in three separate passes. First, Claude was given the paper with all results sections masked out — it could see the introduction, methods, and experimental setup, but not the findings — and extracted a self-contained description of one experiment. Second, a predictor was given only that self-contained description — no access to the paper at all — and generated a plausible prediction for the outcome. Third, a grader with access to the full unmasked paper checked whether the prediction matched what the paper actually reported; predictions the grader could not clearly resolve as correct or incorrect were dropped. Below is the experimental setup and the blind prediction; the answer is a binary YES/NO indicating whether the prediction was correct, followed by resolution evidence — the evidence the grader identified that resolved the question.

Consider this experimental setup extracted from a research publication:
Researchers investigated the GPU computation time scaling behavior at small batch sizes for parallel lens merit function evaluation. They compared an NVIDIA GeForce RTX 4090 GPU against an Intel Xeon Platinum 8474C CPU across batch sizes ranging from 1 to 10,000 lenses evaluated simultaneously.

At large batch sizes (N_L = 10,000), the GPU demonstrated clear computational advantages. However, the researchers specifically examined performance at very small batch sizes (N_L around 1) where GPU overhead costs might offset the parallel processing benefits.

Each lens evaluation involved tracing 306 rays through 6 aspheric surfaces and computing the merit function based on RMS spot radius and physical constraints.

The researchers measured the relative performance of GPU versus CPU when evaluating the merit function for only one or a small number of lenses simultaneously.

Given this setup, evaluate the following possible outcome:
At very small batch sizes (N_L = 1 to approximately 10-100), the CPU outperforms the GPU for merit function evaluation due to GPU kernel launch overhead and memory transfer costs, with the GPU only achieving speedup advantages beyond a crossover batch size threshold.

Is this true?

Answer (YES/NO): NO